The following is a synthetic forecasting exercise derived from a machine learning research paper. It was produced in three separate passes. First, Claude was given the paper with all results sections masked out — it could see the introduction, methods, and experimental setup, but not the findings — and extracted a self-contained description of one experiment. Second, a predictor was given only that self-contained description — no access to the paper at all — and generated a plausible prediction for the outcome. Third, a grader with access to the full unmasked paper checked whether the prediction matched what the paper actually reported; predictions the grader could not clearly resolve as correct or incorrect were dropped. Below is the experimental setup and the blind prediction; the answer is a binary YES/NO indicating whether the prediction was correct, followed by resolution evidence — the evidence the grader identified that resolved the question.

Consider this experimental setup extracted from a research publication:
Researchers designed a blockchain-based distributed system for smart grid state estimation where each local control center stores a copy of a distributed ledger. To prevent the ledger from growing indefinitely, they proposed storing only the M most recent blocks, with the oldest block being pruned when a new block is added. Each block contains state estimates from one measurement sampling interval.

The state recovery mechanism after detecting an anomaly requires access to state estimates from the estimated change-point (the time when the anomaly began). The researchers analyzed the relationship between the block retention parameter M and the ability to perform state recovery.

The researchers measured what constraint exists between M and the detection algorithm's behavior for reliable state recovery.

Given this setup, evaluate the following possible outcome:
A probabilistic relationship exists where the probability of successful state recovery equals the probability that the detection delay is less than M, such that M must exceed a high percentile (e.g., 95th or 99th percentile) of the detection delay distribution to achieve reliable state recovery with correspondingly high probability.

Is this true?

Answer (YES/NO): NO